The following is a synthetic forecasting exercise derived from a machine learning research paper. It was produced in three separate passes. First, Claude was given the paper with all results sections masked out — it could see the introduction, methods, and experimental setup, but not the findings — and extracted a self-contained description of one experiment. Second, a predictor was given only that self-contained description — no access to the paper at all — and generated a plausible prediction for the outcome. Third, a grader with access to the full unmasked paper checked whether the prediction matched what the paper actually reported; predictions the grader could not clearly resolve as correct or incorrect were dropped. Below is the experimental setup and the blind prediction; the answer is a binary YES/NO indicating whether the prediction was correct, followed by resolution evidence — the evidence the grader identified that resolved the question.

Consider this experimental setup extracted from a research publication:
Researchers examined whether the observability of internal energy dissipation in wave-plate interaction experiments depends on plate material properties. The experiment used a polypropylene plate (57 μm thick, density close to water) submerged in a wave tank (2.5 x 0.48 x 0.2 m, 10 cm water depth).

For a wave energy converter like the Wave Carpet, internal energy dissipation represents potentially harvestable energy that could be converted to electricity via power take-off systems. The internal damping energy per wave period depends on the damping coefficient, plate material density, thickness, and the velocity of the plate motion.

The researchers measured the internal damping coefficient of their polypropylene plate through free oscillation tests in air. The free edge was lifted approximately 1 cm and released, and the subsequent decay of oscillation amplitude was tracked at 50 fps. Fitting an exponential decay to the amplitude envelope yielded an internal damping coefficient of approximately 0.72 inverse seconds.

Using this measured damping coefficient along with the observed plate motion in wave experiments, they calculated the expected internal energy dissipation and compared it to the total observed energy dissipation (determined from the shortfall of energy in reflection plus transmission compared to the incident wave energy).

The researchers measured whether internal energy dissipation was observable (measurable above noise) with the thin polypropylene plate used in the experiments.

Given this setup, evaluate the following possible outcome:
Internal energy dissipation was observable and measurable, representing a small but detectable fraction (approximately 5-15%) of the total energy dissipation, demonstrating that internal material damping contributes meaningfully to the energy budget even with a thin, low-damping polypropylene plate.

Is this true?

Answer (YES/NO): NO